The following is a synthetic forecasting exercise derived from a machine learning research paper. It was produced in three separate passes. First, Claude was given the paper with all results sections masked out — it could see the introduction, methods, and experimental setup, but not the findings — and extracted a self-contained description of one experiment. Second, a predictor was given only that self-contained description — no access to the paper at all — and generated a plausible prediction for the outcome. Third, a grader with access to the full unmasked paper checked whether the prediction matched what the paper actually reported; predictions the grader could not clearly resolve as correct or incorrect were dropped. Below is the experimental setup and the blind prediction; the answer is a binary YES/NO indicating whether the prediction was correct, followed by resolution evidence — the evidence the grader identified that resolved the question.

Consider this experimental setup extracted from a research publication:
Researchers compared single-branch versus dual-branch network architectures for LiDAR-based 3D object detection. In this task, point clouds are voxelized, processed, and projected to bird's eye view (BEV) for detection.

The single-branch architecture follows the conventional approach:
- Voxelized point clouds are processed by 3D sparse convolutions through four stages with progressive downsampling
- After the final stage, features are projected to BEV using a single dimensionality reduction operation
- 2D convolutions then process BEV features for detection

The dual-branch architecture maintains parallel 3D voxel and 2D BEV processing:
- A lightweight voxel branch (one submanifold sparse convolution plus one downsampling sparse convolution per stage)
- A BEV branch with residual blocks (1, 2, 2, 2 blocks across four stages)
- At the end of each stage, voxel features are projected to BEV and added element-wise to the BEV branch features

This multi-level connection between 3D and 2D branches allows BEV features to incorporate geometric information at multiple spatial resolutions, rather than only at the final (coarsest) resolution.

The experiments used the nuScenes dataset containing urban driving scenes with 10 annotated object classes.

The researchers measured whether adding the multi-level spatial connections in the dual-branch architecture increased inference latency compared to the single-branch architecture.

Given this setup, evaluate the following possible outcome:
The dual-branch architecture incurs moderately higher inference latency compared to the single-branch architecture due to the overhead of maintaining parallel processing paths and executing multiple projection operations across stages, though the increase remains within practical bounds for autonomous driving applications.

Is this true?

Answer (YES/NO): NO